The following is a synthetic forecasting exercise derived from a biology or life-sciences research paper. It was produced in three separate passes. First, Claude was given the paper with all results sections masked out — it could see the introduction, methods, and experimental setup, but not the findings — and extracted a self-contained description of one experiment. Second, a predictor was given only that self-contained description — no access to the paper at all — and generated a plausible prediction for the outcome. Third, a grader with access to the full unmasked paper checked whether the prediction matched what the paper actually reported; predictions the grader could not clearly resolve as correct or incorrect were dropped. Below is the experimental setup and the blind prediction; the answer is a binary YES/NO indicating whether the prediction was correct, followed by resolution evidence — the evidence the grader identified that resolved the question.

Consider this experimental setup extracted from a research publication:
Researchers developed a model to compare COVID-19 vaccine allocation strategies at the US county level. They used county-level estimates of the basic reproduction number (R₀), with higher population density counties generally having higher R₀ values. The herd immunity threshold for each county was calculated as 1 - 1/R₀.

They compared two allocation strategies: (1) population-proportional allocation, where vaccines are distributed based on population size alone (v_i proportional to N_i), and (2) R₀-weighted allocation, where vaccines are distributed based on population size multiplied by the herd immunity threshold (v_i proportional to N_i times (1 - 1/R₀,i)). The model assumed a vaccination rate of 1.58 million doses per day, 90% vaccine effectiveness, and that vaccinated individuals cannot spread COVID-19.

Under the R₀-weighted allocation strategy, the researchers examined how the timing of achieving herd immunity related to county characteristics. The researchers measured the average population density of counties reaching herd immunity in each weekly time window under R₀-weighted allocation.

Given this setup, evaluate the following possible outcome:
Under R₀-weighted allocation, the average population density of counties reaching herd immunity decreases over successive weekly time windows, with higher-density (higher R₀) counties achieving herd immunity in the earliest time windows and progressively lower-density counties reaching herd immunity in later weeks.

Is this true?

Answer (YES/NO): NO